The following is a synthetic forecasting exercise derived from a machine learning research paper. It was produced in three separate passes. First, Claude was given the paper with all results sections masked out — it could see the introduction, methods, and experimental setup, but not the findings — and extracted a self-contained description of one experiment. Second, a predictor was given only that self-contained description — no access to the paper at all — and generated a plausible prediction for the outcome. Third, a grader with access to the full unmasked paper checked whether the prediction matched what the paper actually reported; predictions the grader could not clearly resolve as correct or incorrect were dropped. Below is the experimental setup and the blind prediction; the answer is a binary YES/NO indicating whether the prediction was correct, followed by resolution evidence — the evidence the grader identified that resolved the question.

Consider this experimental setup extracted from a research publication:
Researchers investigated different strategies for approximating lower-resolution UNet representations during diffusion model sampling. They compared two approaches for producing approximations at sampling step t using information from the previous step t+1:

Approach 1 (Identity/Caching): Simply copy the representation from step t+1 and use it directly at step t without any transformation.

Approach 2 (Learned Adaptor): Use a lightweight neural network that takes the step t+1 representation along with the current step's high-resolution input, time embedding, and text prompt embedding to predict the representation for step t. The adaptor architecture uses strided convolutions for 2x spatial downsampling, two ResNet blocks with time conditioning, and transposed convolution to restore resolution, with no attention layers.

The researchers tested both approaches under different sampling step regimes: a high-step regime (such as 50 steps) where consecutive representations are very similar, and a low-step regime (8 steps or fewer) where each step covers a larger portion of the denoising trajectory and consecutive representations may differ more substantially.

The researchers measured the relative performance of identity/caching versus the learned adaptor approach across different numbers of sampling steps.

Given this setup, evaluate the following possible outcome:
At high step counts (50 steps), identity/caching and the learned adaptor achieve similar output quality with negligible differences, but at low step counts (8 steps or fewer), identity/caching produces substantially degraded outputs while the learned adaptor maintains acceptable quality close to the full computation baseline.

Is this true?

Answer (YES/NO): NO